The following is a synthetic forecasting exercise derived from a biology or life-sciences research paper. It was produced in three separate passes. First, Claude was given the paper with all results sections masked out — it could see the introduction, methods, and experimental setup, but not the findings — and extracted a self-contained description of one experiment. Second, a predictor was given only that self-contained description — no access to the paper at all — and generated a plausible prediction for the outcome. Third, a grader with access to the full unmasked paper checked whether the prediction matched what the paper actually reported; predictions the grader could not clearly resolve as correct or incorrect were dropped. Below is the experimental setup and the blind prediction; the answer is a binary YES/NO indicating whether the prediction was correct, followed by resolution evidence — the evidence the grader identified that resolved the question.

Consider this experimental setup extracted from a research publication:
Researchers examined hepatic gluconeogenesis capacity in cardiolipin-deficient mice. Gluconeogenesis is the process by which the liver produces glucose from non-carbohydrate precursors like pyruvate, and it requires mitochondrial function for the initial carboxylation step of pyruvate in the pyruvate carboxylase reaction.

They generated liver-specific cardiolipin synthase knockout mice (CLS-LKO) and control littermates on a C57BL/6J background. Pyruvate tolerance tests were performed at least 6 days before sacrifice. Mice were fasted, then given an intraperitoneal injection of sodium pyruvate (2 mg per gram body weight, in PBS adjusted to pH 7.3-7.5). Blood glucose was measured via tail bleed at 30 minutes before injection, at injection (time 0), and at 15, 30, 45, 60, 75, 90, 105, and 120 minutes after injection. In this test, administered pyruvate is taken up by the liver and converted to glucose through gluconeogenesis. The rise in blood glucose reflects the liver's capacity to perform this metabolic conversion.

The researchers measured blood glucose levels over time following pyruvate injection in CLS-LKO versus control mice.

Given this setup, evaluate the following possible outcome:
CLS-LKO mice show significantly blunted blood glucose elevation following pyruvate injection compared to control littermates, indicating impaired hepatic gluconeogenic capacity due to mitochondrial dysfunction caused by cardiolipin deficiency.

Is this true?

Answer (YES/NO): NO